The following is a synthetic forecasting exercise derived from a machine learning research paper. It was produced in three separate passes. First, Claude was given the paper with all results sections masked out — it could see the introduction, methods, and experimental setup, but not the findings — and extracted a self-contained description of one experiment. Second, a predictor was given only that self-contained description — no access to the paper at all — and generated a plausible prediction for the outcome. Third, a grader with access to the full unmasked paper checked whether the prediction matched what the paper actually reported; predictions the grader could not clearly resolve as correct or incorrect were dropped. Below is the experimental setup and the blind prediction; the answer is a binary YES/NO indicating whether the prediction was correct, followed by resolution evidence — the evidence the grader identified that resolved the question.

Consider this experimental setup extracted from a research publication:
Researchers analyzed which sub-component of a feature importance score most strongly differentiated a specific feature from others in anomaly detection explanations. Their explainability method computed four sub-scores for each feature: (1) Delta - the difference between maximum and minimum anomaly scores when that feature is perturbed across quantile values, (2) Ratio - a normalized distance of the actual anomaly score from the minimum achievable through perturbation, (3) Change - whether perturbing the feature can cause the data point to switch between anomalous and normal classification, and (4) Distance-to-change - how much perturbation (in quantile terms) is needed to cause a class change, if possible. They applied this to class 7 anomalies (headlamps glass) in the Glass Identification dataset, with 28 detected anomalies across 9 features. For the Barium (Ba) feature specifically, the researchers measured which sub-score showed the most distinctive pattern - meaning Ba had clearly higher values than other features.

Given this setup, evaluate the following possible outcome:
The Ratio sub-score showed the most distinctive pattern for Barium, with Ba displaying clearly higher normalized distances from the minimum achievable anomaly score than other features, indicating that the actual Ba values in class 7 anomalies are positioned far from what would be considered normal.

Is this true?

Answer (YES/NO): NO